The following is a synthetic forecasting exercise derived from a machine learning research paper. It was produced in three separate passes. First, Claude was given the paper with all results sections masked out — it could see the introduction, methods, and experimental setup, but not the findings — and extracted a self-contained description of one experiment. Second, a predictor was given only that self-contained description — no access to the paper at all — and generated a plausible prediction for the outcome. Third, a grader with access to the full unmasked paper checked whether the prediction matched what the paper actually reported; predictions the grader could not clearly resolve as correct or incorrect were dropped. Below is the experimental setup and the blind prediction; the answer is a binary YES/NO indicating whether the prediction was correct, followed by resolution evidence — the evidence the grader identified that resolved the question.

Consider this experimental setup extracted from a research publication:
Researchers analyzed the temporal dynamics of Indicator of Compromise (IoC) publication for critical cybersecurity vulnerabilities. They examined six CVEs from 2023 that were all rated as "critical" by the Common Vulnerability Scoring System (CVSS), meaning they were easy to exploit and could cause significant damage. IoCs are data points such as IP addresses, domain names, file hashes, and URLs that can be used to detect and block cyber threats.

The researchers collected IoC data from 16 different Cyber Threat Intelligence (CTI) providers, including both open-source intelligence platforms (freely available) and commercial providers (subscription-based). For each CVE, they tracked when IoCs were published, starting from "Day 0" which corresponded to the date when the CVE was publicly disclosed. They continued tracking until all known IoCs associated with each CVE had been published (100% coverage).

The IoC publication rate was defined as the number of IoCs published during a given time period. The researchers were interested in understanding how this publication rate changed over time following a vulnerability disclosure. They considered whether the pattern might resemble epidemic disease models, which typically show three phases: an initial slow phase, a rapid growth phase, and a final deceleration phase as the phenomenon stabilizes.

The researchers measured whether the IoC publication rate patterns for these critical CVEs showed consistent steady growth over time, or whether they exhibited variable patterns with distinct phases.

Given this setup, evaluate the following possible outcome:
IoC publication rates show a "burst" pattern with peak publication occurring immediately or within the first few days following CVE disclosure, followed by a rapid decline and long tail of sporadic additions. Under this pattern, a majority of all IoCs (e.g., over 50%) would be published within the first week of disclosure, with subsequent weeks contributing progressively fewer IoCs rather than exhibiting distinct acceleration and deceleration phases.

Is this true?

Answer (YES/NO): NO